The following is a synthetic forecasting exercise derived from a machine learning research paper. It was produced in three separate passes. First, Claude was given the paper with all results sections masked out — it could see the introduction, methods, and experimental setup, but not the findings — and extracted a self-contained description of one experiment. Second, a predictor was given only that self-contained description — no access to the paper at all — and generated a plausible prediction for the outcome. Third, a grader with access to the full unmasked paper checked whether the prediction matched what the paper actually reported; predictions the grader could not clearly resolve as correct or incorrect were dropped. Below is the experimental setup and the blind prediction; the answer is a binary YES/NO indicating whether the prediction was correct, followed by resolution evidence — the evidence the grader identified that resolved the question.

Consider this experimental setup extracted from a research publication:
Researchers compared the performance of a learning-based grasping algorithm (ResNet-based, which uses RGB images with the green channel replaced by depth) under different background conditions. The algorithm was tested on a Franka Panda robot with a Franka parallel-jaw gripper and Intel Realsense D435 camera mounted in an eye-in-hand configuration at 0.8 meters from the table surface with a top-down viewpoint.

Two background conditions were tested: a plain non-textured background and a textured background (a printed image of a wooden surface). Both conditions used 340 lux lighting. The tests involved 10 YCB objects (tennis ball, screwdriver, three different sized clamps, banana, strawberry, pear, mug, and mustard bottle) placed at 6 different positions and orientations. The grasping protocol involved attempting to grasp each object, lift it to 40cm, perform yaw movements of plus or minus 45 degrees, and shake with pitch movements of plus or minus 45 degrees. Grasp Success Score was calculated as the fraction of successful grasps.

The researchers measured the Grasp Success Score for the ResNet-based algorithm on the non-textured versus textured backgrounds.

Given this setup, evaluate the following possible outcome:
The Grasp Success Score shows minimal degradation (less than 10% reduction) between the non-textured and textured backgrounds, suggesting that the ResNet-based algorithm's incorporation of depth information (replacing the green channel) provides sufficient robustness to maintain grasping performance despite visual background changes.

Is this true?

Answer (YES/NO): NO